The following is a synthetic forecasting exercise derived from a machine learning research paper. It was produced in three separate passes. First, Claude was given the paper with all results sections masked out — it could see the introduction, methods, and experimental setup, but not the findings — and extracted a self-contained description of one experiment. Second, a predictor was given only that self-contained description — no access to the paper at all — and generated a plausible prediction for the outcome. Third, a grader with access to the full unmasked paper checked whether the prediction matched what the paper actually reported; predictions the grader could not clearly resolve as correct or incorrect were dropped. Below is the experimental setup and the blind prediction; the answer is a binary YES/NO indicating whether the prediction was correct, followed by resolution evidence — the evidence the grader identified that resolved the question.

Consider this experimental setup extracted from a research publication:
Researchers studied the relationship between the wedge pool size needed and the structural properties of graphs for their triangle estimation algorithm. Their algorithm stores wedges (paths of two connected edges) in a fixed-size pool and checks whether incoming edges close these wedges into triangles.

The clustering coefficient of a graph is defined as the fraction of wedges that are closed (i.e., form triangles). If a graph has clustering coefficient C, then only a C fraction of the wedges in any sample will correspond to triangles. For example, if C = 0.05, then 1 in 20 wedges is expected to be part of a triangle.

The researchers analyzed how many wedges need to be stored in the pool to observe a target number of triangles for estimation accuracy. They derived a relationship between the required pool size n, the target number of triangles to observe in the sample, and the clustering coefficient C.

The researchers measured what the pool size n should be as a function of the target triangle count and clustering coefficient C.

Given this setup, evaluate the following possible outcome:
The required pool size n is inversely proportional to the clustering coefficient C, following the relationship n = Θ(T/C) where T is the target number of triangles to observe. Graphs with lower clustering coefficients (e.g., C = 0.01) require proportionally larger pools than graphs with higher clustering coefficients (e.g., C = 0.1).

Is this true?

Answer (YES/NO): YES